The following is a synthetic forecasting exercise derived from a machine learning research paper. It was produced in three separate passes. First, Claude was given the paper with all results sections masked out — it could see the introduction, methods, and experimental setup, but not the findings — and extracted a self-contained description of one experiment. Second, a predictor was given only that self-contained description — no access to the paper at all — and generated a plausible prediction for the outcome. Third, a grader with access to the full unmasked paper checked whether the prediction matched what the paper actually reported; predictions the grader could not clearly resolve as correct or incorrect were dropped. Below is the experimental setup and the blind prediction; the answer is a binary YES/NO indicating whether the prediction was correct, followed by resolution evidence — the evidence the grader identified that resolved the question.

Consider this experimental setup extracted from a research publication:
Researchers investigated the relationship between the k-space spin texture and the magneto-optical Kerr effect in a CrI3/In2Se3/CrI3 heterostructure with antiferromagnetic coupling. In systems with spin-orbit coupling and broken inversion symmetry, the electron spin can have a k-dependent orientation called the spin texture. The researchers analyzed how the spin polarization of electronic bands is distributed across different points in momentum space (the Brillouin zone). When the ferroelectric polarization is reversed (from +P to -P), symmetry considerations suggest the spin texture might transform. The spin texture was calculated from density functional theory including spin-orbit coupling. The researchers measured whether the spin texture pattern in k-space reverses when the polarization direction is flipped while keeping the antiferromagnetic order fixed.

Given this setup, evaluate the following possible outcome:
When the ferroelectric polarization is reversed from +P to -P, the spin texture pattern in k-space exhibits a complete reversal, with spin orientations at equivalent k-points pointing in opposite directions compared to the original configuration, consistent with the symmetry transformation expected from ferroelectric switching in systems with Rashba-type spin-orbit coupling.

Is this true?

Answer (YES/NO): YES